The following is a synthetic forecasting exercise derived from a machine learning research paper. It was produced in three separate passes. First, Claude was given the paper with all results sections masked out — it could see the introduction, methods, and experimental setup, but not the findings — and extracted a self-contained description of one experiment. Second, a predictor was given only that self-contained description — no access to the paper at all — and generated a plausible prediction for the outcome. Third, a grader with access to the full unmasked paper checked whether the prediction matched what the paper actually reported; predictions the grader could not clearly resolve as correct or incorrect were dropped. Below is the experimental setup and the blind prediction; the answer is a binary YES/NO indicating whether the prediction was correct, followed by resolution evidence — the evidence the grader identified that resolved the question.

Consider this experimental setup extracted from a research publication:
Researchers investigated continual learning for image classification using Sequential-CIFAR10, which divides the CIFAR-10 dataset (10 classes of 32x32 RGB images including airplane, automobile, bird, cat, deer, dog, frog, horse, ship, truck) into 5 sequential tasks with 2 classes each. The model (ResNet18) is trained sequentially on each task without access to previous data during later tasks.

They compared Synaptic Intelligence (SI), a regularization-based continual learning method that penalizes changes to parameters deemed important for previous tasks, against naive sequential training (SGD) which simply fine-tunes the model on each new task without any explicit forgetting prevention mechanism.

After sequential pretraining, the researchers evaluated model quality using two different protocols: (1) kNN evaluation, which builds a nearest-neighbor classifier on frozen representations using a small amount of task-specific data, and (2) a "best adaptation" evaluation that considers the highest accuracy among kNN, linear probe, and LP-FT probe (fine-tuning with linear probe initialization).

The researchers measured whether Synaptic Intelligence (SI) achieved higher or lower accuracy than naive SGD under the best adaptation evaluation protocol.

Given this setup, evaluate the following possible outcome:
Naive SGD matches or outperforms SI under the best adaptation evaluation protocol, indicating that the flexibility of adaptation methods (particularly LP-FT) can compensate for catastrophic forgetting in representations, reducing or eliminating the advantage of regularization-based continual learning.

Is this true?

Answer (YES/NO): YES